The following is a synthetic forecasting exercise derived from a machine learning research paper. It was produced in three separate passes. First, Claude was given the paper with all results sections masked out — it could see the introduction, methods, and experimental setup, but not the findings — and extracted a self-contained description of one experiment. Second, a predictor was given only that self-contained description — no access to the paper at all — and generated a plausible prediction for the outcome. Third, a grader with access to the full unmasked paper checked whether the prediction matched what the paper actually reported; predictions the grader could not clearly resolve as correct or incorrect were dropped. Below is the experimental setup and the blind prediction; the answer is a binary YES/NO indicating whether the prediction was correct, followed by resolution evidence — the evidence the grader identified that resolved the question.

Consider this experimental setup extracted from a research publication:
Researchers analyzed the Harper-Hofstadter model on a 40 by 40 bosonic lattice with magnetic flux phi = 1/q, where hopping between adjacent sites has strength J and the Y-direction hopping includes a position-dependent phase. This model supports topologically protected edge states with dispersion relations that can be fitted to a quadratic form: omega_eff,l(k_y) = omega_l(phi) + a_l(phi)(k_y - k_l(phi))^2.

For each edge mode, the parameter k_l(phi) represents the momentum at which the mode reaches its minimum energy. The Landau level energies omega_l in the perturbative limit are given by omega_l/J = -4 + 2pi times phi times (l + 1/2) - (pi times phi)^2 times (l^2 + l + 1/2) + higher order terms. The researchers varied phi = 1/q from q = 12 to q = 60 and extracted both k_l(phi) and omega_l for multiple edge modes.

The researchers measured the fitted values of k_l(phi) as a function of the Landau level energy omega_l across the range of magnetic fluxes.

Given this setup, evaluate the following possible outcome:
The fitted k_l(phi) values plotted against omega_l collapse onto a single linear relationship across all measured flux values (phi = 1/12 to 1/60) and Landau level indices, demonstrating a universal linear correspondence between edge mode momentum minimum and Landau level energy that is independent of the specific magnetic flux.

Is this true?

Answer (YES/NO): NO